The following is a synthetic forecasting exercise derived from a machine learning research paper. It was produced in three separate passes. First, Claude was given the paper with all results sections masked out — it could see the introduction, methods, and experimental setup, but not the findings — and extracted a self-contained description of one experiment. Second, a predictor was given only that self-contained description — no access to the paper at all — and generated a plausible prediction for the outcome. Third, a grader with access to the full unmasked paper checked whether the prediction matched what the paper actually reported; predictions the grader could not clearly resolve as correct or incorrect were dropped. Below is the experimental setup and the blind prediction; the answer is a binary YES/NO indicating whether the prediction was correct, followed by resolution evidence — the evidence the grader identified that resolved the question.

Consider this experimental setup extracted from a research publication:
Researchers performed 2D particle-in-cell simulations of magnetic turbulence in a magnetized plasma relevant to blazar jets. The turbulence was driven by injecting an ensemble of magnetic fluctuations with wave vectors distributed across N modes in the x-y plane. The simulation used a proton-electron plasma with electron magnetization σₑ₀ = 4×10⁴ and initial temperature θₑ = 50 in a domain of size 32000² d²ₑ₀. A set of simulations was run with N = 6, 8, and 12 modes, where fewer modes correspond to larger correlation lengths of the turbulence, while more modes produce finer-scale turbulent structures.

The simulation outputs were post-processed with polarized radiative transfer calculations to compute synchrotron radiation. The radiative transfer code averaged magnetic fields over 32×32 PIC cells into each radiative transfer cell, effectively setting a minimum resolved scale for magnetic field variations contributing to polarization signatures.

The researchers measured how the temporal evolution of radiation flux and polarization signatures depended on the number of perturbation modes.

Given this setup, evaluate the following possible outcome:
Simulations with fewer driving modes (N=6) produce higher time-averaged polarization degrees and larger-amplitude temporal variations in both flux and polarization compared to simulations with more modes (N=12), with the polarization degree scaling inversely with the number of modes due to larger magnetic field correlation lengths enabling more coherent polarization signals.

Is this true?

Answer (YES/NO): NO